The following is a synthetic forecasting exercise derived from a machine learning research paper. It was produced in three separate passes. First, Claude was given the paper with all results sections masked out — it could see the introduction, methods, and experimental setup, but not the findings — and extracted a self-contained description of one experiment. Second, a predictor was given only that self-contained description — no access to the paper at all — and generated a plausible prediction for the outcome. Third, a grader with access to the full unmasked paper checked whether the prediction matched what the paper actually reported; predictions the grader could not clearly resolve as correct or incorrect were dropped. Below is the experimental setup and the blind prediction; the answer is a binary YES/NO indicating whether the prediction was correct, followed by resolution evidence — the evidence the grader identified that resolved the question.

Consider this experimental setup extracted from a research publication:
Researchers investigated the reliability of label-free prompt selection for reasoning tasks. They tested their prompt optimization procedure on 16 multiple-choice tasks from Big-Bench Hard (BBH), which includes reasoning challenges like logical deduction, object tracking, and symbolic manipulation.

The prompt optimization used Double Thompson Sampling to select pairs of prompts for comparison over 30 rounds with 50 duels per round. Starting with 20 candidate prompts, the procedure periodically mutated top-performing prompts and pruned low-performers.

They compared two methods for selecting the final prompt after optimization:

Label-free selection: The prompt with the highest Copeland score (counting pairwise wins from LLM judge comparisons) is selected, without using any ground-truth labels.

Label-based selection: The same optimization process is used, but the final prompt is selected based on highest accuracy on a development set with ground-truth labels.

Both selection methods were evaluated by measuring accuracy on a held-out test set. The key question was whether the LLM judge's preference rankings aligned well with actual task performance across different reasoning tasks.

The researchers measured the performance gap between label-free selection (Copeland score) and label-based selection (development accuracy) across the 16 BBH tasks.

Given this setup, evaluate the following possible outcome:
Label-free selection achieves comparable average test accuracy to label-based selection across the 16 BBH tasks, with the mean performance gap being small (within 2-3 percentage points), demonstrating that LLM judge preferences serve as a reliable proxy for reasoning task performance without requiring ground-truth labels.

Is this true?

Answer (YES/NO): NO